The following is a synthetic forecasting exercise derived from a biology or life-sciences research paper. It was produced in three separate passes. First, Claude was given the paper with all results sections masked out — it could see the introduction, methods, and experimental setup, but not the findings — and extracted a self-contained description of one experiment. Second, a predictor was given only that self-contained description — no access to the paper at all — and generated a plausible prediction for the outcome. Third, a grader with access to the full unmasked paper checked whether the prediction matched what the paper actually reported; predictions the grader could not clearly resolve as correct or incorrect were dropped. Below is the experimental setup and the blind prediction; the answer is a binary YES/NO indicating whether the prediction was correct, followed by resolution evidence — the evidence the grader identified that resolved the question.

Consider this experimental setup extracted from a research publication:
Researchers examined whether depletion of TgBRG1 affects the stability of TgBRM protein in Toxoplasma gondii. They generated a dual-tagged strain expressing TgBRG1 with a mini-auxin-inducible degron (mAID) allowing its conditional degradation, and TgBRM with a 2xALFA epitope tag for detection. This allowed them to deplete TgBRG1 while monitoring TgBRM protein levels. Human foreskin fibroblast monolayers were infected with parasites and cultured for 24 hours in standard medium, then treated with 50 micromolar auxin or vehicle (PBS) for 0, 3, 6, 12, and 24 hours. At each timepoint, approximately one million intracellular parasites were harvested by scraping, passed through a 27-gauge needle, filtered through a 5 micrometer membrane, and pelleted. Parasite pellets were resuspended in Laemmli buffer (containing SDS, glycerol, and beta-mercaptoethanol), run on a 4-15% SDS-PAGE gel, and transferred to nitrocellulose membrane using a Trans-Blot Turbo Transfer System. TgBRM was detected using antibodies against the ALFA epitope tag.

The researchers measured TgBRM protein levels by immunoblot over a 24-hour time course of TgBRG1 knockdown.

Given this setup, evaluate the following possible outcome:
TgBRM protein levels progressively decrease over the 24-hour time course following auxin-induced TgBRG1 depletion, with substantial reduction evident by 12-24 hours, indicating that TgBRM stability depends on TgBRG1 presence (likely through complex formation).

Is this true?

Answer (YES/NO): NO